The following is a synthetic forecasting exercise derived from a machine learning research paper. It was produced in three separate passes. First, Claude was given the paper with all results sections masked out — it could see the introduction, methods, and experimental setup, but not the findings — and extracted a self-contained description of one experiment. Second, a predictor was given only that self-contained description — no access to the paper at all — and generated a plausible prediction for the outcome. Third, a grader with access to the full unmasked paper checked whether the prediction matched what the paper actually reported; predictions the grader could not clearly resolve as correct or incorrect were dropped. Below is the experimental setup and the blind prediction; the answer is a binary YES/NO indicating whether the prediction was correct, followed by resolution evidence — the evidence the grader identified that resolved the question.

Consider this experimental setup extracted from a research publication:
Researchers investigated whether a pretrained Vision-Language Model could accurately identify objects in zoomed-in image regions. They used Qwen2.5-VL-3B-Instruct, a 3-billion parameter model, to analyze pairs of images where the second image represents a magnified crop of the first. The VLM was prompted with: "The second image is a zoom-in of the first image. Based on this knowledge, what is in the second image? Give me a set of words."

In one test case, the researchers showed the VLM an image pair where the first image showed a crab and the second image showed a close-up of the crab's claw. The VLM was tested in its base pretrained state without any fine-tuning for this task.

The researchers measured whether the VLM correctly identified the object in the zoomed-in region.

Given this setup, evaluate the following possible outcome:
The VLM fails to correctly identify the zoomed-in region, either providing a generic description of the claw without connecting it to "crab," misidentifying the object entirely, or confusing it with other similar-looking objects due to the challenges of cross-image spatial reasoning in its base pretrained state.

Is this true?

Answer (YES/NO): YES